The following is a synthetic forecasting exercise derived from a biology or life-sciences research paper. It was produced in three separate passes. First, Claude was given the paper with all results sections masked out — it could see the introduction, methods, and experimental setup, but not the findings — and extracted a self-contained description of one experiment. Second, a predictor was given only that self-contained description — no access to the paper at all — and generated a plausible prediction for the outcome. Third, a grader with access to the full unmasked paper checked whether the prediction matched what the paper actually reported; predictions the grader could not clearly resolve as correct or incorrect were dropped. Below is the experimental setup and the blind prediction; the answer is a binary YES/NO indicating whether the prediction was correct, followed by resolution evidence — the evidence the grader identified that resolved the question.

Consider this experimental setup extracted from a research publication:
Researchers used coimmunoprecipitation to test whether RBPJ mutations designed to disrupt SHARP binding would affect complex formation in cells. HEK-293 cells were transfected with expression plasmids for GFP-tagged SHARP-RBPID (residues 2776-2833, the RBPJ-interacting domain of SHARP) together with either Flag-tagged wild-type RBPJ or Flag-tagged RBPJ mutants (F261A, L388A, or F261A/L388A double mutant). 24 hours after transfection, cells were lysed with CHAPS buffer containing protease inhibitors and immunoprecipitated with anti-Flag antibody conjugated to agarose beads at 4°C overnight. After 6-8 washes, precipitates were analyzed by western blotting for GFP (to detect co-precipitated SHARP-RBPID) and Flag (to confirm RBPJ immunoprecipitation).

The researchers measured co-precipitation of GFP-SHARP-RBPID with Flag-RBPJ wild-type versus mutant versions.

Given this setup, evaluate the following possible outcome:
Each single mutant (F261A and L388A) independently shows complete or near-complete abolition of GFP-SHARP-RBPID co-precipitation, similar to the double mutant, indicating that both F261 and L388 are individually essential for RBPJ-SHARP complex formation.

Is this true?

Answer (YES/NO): NO